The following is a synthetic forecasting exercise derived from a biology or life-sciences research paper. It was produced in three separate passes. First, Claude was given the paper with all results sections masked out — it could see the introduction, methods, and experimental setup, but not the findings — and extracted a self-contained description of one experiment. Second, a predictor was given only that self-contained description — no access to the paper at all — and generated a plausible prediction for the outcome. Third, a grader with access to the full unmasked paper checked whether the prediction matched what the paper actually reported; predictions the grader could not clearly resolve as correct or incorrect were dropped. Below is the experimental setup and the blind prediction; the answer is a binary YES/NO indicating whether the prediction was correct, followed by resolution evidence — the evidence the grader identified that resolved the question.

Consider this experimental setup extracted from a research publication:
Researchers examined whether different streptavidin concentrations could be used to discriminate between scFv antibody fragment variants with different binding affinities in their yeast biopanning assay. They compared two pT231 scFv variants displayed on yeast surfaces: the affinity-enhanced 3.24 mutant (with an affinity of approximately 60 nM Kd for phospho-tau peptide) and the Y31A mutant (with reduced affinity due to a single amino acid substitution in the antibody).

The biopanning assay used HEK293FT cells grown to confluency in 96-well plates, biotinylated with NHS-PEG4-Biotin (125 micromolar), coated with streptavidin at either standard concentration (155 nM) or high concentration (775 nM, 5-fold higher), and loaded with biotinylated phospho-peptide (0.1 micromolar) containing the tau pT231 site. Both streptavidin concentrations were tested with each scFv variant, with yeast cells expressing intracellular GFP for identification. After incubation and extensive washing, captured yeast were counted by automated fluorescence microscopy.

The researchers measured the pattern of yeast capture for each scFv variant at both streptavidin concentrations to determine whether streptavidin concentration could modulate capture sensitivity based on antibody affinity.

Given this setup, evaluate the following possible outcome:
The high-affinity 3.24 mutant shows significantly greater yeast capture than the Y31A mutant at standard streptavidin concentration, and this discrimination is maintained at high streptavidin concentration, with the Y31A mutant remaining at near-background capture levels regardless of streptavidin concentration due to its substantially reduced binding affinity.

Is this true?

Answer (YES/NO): NO